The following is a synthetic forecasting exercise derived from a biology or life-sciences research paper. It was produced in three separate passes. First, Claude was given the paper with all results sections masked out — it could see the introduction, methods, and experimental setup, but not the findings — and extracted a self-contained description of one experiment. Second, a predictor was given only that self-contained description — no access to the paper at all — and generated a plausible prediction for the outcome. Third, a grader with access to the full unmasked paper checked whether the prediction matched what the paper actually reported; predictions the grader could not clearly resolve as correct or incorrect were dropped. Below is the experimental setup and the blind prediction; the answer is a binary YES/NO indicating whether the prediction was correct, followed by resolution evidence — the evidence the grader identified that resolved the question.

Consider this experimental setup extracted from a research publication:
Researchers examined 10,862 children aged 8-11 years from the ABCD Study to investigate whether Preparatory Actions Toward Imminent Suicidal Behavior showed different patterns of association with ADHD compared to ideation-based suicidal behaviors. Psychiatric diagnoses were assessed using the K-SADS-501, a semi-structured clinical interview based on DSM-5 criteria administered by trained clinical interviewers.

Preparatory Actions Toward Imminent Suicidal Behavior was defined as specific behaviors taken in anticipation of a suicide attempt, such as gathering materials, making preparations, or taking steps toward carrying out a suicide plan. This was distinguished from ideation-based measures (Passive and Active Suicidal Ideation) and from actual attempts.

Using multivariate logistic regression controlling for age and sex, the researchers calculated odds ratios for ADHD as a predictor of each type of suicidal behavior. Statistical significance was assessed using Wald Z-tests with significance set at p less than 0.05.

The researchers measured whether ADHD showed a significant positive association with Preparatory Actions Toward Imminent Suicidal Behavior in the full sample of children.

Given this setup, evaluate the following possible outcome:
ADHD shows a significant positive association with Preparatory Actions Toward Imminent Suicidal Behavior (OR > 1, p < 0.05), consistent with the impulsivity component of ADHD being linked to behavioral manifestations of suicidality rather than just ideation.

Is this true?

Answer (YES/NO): YES